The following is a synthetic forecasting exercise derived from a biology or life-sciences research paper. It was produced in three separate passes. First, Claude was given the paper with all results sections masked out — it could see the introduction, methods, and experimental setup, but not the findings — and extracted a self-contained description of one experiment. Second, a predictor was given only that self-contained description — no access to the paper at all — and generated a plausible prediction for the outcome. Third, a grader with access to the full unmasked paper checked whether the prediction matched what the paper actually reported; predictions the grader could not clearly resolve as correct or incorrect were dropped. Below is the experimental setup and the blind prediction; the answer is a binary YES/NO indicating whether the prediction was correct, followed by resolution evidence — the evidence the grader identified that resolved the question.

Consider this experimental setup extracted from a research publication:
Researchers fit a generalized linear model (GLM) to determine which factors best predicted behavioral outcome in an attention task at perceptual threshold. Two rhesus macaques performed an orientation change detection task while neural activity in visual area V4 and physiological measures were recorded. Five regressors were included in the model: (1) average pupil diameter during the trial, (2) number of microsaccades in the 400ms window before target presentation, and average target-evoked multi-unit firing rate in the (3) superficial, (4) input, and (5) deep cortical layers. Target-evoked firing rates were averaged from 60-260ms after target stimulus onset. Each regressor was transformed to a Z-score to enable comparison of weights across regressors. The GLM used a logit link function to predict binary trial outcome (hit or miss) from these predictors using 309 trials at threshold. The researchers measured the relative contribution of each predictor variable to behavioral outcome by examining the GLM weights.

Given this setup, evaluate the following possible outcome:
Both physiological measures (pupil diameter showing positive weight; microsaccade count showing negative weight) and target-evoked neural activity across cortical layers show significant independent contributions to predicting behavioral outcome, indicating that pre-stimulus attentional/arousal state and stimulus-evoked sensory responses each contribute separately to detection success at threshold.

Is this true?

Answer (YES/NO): NO